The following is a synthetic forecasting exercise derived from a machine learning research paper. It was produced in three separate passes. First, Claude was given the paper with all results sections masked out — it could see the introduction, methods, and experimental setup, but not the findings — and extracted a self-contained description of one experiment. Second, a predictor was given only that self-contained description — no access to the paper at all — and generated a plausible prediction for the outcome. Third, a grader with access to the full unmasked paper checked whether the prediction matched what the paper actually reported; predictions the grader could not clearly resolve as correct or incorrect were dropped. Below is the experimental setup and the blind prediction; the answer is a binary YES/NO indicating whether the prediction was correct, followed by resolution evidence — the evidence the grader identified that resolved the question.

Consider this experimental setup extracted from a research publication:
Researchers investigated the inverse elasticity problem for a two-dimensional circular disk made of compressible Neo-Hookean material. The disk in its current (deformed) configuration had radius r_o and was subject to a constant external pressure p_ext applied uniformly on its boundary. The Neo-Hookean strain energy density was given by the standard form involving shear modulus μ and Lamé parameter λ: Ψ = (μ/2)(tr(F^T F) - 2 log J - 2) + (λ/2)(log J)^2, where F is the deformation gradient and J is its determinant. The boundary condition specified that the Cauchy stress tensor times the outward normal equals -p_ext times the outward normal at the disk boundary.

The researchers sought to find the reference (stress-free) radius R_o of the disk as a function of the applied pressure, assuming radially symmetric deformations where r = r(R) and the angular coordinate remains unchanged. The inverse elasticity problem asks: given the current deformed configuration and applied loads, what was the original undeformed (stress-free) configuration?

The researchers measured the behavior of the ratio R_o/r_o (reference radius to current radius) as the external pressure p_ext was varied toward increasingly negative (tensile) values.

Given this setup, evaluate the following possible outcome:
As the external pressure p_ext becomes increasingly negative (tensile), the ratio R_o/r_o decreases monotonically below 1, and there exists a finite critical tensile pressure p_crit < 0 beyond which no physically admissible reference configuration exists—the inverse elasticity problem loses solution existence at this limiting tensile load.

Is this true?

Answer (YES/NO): YES